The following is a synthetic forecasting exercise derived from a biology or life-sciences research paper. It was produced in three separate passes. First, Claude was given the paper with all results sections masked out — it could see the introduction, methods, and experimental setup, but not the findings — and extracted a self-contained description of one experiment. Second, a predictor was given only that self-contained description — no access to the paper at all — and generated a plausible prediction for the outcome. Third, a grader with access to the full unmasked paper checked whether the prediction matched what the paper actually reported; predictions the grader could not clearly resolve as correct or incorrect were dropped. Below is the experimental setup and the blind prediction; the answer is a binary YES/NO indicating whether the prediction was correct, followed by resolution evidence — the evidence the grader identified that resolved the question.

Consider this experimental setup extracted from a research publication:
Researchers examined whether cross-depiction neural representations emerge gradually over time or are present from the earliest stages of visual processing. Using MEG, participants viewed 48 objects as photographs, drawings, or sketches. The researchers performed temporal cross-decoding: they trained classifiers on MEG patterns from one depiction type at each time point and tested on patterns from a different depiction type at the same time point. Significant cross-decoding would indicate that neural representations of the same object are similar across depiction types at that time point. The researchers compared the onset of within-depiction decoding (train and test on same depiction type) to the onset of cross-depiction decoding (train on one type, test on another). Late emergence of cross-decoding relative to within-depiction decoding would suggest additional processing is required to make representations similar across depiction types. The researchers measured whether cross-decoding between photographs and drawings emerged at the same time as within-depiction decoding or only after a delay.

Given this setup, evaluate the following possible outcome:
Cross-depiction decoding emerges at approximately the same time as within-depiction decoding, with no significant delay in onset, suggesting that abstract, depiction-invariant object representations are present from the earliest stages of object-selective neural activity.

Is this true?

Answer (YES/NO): YES